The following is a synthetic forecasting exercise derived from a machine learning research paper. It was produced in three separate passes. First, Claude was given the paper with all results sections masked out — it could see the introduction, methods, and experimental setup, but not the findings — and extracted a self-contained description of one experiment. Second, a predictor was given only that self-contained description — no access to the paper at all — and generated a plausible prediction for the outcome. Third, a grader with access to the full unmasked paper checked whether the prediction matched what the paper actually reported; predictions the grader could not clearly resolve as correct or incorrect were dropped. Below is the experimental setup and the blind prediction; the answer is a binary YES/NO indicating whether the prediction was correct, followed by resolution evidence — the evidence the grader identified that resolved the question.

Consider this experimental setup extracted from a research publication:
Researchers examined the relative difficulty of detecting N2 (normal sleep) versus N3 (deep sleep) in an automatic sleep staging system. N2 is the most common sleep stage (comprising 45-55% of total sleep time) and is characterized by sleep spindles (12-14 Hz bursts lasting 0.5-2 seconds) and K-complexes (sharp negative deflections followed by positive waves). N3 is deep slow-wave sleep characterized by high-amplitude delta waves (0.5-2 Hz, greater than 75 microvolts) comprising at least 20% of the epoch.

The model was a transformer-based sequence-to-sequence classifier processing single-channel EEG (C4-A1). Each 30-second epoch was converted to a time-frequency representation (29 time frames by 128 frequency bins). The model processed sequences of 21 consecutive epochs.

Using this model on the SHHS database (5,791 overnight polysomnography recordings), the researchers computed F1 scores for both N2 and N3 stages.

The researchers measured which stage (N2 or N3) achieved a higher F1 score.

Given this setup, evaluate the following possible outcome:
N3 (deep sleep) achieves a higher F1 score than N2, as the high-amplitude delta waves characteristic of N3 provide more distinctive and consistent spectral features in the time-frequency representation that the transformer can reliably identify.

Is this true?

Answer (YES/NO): NO